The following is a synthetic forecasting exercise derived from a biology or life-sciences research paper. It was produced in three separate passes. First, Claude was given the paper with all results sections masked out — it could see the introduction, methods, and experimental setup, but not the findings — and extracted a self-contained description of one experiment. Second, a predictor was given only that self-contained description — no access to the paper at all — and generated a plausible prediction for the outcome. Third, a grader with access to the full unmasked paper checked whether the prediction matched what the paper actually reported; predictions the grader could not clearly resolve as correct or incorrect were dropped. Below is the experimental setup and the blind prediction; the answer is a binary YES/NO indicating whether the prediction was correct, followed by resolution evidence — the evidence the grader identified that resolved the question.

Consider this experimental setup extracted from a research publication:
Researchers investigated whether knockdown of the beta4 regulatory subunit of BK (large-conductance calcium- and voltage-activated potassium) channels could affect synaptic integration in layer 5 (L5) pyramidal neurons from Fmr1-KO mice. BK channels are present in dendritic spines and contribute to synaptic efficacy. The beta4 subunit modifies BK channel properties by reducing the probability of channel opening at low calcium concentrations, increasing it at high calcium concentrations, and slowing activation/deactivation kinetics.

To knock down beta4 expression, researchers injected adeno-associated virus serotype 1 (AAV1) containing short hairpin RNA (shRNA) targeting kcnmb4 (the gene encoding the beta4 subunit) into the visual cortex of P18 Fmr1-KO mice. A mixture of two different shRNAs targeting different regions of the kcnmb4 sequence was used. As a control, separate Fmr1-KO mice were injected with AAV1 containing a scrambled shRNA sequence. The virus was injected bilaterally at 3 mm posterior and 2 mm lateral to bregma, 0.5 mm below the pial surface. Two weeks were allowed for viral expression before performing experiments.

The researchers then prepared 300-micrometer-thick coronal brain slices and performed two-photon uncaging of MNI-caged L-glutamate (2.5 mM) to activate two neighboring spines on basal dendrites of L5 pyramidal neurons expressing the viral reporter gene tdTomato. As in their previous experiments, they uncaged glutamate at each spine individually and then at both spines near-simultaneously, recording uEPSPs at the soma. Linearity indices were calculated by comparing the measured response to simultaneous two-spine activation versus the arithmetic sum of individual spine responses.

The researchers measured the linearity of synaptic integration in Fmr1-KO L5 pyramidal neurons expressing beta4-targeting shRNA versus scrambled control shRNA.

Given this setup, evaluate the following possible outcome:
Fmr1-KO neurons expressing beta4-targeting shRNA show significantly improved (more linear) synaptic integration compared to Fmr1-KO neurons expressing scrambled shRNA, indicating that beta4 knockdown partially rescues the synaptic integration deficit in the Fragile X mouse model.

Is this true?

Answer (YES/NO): YES